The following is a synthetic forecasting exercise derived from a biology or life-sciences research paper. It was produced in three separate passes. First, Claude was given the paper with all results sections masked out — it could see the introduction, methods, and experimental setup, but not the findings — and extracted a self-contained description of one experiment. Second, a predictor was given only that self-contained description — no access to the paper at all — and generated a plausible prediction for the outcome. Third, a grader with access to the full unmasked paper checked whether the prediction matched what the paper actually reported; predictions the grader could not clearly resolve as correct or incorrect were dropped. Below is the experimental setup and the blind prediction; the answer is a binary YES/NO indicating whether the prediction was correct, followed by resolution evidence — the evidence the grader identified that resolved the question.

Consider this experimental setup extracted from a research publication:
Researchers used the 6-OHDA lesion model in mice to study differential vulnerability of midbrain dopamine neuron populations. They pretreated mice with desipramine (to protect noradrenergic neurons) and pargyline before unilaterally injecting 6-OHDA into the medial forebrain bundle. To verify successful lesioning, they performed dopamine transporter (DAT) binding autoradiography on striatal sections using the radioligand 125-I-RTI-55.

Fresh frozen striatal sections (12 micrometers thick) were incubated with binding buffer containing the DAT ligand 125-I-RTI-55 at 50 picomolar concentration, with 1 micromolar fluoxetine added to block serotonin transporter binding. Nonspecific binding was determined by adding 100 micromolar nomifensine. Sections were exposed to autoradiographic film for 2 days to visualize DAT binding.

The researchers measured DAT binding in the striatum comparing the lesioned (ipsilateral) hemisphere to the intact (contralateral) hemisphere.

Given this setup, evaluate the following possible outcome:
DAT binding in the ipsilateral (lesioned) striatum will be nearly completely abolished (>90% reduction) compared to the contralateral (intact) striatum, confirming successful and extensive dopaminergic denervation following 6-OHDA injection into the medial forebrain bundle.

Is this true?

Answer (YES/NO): NO